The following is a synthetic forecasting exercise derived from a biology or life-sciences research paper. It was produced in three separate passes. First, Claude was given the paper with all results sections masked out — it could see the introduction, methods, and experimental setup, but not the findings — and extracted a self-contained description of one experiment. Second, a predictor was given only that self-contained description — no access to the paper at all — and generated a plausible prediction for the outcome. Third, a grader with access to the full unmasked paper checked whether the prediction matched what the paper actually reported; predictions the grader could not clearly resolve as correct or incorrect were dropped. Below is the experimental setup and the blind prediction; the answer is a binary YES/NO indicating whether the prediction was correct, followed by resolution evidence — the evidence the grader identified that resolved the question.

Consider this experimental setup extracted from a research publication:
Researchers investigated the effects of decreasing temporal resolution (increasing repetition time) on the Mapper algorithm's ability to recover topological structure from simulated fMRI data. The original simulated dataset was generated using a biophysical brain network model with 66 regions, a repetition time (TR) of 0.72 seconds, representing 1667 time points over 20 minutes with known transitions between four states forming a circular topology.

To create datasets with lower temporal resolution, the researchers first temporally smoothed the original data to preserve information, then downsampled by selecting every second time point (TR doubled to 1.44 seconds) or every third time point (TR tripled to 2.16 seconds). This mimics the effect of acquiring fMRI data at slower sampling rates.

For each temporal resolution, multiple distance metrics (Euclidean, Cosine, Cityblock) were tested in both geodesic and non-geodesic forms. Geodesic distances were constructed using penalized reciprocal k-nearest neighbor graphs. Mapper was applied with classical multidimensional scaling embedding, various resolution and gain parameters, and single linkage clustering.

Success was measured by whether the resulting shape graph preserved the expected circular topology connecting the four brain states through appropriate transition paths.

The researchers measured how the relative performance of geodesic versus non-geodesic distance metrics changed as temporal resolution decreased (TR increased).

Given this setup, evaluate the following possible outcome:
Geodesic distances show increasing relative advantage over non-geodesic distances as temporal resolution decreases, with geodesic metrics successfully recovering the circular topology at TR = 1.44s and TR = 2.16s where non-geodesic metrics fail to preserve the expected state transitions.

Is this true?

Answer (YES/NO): NO